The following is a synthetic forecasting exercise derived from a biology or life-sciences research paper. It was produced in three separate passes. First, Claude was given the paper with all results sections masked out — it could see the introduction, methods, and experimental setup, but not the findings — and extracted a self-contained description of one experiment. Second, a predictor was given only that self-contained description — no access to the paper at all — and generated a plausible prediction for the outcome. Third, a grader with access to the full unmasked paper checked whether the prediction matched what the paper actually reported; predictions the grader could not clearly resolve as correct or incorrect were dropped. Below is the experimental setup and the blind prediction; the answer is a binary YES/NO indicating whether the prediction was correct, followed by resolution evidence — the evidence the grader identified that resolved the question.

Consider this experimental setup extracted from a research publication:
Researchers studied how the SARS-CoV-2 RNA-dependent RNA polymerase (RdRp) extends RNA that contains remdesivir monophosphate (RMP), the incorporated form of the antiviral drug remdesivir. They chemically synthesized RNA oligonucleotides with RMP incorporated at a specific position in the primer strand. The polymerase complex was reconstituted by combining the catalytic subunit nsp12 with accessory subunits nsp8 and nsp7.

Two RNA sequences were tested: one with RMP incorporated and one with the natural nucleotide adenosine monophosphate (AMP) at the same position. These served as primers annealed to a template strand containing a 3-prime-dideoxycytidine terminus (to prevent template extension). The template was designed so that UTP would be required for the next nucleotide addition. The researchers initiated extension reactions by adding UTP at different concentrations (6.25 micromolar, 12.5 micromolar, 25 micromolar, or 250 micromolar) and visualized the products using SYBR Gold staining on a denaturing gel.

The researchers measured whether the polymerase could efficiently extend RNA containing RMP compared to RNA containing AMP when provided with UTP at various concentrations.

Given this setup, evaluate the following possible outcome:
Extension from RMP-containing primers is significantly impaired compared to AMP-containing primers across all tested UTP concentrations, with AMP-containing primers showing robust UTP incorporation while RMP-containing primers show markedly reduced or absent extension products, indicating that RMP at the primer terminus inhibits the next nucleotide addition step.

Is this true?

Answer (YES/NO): NO